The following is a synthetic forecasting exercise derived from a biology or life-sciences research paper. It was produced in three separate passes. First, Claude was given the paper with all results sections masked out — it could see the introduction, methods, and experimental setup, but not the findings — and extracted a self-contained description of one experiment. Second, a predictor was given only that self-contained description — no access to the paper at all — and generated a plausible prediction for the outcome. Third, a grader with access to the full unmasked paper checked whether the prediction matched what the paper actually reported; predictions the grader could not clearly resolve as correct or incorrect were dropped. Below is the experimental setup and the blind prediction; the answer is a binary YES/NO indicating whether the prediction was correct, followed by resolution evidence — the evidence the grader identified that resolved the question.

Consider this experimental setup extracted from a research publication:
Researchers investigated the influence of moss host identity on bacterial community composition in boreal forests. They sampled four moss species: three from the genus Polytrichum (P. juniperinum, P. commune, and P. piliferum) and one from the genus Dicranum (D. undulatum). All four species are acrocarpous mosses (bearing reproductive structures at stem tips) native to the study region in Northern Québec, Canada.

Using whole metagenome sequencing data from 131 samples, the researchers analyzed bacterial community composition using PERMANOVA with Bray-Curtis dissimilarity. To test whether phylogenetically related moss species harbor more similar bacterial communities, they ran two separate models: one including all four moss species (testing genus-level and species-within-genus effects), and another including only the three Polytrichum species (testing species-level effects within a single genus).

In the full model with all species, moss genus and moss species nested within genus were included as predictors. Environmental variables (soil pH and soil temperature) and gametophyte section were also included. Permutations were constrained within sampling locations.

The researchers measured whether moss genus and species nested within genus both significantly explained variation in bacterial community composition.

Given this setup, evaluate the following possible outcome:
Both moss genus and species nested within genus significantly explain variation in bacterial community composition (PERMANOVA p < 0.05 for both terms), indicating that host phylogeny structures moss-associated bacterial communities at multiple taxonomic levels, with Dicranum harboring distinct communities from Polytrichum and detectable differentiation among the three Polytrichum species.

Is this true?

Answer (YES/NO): YES